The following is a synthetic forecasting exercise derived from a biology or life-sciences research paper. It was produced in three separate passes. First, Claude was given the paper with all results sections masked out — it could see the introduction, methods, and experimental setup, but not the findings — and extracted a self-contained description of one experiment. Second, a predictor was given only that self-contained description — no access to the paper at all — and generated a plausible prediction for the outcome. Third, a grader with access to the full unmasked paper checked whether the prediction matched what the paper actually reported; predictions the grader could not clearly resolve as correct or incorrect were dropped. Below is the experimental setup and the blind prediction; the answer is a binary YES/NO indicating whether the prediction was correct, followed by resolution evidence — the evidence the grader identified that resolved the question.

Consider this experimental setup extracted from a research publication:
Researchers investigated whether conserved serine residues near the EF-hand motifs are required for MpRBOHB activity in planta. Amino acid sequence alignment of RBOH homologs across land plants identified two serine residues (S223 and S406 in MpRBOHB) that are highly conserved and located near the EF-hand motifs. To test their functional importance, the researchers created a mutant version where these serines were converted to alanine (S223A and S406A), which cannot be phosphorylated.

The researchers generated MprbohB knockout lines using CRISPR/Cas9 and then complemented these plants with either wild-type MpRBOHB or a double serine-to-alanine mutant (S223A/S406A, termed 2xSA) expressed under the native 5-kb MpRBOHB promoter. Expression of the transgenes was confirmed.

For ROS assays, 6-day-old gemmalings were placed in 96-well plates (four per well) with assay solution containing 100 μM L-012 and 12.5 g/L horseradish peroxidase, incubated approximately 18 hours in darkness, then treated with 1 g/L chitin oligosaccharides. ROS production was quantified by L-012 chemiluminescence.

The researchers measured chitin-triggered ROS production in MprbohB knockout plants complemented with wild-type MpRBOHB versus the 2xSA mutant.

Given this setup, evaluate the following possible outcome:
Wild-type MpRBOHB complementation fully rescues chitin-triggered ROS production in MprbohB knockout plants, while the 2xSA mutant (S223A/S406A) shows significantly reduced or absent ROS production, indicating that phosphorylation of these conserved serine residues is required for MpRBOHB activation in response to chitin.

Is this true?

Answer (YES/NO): YES